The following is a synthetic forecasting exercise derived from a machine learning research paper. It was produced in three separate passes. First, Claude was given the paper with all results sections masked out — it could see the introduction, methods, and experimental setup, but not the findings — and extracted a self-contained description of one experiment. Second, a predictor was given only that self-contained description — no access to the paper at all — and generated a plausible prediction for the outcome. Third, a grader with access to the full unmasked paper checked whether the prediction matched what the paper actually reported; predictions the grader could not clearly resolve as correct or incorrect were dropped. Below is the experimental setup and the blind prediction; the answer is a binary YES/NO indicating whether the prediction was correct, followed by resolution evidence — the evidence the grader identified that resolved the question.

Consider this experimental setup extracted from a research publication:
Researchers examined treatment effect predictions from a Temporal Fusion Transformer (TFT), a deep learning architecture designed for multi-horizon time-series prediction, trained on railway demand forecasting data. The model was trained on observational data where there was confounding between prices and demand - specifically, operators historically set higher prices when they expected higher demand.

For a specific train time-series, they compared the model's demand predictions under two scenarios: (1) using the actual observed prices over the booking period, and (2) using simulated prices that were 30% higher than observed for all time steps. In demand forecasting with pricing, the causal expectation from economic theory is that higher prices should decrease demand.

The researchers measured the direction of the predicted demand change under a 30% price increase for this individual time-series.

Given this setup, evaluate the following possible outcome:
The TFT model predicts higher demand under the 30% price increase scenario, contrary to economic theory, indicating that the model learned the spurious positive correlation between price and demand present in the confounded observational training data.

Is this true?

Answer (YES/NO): YES